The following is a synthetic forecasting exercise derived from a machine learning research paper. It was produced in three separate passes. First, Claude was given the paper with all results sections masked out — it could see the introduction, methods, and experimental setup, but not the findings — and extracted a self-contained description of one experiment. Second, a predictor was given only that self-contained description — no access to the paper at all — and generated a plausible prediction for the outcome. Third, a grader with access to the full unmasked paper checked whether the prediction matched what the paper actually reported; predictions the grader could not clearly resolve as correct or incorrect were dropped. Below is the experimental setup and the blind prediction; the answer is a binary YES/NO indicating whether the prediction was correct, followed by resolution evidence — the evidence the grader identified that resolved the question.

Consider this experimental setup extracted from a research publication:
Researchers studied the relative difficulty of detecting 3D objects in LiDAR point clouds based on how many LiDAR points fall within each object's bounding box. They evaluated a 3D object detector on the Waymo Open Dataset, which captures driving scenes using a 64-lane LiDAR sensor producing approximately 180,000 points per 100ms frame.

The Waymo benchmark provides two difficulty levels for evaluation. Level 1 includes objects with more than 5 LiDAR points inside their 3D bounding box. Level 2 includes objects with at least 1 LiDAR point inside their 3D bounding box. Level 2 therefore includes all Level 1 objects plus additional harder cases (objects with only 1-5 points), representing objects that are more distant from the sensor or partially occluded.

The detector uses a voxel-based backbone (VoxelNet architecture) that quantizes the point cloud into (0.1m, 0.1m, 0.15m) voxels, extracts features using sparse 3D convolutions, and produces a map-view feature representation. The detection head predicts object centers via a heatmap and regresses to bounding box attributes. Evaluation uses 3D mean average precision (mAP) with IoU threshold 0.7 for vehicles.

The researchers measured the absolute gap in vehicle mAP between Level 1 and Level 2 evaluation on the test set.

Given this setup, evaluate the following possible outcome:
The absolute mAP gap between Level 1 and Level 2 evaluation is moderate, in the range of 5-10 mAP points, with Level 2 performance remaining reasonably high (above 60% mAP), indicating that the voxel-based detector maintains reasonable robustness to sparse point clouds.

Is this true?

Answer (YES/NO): YES